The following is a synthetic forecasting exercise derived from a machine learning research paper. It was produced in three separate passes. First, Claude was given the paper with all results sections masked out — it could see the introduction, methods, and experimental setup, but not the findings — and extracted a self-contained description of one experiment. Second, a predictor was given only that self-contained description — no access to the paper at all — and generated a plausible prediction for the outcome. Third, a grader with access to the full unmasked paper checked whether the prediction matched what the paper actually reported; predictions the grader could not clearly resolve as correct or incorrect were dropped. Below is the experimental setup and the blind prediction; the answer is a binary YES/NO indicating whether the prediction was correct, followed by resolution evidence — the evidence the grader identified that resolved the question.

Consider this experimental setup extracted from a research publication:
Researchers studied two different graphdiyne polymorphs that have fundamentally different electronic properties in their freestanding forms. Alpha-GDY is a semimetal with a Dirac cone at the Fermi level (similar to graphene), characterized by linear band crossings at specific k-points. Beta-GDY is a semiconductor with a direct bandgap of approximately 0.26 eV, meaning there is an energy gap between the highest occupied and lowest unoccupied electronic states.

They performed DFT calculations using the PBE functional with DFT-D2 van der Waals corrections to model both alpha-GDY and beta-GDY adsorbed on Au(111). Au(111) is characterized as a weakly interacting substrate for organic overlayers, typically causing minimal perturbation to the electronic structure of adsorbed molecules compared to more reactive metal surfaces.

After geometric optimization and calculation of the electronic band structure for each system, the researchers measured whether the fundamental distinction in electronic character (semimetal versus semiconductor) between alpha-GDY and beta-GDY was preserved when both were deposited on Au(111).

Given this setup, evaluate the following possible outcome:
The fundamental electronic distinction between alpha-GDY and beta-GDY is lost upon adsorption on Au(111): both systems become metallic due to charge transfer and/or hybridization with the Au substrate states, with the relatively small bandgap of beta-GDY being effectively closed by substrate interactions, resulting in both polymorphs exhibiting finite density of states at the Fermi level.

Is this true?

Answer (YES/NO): YES